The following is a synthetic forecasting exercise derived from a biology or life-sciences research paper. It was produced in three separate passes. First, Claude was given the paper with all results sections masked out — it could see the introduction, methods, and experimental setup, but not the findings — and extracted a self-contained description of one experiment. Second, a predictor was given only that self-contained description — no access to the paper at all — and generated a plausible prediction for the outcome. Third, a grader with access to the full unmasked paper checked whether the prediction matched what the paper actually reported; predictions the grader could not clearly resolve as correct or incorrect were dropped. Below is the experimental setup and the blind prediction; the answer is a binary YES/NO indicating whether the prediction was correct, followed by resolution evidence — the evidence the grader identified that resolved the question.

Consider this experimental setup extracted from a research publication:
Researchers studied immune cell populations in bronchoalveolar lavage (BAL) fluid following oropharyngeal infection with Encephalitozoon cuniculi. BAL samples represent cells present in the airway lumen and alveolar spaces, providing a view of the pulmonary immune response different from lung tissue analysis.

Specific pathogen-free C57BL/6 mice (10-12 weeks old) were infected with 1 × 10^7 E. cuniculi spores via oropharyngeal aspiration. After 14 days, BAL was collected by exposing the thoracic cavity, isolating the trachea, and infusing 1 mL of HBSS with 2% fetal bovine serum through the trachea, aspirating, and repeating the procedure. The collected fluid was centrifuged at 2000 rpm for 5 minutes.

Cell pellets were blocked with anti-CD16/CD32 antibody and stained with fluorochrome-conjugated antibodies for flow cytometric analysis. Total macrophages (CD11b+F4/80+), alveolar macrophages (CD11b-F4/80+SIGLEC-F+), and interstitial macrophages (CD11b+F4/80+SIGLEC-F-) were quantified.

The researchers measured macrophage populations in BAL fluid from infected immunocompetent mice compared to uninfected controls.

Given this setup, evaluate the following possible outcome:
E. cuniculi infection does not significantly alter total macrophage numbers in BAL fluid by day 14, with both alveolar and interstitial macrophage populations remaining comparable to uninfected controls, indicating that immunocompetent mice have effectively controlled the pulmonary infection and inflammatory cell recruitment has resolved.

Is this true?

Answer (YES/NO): NO